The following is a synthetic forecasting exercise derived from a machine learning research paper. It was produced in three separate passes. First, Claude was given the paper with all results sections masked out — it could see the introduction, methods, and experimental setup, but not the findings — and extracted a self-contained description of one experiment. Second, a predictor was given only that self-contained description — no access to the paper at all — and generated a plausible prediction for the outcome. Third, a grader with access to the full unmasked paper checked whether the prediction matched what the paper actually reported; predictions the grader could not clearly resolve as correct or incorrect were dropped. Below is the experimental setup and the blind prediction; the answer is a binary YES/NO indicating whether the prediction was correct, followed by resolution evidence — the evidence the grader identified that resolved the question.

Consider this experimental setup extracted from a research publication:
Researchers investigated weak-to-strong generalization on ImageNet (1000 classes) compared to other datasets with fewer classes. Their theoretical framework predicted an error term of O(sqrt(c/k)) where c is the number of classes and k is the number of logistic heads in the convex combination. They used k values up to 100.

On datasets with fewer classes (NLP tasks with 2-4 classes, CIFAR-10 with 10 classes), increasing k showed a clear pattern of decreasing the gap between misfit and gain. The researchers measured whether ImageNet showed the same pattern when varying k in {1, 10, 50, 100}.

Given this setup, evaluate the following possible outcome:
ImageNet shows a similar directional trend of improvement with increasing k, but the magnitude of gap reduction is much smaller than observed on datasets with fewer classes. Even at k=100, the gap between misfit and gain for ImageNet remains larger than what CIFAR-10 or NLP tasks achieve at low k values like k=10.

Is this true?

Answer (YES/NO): NO